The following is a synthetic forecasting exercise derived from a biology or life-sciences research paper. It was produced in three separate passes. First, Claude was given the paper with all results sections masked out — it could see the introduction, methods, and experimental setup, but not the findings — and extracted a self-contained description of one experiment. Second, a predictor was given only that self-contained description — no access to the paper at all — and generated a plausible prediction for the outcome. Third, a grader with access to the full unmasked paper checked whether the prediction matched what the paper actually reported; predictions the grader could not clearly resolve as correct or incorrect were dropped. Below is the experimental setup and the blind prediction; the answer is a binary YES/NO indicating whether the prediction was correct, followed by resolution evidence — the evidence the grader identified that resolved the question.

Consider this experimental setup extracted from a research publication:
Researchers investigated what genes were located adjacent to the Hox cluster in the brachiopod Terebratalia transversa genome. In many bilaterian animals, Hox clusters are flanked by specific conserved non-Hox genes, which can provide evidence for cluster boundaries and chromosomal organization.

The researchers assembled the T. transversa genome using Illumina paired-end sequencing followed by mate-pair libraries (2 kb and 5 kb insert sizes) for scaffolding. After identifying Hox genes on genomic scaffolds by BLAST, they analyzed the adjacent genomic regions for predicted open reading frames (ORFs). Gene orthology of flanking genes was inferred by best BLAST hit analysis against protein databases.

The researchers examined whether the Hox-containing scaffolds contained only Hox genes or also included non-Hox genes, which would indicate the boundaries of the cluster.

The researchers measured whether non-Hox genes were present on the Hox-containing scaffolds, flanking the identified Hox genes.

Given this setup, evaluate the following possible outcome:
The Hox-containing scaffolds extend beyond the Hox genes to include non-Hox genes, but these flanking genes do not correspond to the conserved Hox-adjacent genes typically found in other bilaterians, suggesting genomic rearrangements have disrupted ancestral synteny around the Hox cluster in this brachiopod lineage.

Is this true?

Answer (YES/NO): YES